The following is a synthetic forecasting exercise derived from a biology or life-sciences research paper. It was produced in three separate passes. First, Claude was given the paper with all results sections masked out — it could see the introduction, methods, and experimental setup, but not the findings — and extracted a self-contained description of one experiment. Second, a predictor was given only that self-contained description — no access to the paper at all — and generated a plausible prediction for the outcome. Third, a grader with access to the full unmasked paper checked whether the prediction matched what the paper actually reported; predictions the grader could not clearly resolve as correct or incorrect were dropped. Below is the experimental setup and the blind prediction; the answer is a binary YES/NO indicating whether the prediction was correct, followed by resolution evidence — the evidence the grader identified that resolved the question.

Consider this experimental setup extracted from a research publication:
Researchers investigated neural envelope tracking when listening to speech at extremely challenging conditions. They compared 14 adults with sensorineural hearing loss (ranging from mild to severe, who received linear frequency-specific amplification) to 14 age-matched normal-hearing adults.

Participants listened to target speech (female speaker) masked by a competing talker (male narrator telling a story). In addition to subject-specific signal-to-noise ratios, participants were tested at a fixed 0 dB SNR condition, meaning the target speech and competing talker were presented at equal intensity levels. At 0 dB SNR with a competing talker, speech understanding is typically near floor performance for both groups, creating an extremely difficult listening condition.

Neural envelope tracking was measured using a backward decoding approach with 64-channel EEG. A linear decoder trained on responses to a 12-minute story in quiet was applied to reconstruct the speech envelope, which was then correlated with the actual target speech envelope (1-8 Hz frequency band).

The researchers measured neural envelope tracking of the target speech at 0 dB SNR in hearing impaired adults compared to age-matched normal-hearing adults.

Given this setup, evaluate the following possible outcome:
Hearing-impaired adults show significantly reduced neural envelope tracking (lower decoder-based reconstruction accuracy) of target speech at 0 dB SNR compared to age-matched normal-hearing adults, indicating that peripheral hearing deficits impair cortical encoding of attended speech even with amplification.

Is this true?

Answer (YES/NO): NO